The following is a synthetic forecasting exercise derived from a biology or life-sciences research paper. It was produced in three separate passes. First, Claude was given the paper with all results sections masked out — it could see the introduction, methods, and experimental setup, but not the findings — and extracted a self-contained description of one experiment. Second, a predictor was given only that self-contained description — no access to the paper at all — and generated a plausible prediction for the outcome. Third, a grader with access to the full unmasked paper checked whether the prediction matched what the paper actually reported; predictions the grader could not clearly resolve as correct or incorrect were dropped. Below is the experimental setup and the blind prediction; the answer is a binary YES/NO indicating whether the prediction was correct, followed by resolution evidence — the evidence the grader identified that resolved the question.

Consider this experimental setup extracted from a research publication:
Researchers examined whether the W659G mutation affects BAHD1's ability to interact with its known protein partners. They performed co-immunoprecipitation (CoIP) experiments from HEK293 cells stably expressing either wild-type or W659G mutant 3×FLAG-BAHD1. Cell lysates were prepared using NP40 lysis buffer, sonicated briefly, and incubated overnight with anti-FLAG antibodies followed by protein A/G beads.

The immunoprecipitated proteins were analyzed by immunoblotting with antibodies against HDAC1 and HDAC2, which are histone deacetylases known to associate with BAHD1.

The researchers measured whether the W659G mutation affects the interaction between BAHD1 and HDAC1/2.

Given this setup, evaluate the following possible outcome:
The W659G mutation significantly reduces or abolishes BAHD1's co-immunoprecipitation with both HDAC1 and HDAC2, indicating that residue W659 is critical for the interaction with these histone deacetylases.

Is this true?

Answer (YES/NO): NO